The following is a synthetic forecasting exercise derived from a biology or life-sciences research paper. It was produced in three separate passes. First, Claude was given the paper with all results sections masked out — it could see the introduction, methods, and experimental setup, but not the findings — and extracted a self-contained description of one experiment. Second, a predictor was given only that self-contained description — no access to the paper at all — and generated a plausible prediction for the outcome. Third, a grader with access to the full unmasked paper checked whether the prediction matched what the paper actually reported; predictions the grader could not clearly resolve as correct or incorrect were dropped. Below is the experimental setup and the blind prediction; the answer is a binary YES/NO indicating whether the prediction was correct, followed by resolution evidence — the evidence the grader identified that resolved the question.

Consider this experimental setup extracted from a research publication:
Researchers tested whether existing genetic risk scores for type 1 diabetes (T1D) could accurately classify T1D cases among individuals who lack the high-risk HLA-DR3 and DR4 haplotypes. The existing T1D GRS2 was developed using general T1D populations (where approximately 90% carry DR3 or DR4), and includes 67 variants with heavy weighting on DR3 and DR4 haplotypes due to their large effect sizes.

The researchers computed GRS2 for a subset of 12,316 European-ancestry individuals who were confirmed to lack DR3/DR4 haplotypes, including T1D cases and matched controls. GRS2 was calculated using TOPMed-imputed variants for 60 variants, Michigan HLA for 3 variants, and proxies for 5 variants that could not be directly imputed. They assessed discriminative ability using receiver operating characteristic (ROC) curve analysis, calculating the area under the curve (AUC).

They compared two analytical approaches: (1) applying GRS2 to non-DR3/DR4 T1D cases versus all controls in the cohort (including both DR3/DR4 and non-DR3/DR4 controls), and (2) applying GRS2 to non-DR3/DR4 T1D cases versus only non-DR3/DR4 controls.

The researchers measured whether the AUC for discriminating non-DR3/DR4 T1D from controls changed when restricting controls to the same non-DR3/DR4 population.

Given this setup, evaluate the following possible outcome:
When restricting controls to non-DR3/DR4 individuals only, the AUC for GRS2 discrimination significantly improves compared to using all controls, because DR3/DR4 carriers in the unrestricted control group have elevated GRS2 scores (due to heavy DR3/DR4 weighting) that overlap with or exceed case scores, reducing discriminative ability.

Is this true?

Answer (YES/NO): YES